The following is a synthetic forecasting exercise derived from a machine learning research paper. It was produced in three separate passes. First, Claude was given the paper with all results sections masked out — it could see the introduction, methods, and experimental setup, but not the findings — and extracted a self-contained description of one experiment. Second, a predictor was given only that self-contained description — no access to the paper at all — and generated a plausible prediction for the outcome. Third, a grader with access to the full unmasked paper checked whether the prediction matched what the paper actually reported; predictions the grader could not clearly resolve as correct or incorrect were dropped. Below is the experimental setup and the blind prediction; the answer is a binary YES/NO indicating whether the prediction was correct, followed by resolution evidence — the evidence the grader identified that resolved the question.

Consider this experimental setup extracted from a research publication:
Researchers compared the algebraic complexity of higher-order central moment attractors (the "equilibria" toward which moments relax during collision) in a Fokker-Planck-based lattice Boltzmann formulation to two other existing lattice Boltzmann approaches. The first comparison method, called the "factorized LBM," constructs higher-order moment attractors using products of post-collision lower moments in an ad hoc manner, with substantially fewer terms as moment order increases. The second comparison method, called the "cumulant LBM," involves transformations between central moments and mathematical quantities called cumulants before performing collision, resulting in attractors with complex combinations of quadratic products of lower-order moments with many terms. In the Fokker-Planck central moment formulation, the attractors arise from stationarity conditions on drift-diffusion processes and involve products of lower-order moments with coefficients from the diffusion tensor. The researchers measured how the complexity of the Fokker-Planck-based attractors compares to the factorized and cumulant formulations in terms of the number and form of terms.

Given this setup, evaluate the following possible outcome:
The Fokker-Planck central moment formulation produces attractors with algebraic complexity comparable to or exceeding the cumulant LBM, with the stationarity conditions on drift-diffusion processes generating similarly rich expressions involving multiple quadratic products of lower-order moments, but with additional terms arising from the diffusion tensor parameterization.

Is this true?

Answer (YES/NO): NO